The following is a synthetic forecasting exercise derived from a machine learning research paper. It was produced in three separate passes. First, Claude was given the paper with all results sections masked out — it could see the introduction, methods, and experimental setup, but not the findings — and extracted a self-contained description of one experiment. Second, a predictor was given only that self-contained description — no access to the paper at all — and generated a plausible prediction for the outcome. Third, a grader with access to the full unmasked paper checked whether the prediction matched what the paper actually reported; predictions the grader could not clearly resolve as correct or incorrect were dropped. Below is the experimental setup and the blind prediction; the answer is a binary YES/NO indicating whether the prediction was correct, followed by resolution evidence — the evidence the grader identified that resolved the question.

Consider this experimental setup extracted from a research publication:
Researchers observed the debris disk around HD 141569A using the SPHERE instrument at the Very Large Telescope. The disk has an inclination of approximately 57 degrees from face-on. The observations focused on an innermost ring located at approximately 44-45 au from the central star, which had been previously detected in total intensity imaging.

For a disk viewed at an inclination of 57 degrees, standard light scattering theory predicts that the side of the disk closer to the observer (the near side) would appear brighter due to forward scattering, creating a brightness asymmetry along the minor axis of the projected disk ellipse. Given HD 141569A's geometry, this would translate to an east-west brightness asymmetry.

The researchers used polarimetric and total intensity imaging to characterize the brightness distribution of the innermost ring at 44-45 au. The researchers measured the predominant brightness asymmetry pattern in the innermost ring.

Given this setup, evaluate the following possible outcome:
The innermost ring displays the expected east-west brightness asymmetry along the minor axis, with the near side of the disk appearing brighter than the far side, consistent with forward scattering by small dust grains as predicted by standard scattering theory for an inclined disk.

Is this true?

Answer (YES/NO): NO